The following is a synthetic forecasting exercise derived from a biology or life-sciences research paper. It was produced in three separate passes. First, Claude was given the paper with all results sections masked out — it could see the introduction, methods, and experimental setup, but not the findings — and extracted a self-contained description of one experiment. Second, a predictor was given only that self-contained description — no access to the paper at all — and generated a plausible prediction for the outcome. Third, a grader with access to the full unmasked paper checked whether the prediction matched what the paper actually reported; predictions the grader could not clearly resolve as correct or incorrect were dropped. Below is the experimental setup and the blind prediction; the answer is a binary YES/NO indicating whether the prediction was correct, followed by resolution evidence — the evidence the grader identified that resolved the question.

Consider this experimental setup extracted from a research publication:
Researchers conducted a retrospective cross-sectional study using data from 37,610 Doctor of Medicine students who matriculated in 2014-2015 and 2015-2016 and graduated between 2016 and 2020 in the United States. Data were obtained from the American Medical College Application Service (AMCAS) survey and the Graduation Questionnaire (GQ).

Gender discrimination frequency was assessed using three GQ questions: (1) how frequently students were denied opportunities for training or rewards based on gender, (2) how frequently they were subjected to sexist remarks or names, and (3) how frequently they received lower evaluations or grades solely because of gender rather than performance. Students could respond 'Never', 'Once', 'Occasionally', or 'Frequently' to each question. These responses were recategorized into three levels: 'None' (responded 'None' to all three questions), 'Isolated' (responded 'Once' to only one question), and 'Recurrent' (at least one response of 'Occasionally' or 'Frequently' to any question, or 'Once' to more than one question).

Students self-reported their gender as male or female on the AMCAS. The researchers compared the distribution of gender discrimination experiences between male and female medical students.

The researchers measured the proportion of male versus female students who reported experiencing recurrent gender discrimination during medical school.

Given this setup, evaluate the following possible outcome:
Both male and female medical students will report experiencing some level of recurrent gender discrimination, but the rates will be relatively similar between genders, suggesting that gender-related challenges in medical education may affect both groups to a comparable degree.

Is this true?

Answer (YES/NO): NO